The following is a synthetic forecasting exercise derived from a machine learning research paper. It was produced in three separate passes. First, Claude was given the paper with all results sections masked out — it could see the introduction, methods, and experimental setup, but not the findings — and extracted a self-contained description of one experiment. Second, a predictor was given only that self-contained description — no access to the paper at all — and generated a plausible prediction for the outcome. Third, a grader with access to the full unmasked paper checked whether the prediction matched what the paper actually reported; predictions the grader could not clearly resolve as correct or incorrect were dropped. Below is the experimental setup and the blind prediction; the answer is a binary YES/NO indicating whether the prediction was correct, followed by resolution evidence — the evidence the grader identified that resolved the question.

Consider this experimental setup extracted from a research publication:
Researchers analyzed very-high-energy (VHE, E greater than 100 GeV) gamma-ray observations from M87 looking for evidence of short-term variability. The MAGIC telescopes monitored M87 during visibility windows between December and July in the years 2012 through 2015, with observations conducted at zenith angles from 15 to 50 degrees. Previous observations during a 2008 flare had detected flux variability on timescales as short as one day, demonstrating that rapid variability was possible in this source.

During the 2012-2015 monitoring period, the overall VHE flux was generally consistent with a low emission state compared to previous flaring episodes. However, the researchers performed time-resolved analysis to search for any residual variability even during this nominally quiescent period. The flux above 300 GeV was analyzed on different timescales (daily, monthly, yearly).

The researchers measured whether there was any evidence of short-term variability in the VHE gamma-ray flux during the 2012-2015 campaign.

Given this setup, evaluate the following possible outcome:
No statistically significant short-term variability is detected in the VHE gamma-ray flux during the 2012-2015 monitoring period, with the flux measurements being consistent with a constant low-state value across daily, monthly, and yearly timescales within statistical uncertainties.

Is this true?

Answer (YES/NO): NO